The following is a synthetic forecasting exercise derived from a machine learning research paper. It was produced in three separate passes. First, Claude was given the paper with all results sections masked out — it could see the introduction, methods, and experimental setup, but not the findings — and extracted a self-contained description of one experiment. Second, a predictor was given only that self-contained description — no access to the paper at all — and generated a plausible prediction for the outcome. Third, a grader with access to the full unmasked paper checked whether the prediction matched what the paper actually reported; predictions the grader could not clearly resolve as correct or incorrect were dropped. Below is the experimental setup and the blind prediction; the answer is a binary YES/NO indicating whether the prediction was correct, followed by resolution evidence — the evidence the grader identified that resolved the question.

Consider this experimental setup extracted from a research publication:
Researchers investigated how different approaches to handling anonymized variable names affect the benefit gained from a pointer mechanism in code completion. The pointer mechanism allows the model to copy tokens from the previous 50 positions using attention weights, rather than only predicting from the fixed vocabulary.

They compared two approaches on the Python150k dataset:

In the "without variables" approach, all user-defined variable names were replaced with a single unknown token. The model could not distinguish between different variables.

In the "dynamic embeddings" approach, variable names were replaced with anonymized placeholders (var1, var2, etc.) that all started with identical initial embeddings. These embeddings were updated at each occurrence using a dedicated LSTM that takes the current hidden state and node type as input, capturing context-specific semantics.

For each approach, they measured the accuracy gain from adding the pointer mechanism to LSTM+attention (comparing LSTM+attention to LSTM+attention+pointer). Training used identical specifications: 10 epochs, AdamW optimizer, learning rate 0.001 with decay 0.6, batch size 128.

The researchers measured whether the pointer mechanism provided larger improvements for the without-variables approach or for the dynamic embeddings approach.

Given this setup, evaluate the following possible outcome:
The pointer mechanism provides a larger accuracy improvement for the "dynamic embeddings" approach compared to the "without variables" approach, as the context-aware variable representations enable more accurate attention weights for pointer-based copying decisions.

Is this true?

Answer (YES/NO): NO